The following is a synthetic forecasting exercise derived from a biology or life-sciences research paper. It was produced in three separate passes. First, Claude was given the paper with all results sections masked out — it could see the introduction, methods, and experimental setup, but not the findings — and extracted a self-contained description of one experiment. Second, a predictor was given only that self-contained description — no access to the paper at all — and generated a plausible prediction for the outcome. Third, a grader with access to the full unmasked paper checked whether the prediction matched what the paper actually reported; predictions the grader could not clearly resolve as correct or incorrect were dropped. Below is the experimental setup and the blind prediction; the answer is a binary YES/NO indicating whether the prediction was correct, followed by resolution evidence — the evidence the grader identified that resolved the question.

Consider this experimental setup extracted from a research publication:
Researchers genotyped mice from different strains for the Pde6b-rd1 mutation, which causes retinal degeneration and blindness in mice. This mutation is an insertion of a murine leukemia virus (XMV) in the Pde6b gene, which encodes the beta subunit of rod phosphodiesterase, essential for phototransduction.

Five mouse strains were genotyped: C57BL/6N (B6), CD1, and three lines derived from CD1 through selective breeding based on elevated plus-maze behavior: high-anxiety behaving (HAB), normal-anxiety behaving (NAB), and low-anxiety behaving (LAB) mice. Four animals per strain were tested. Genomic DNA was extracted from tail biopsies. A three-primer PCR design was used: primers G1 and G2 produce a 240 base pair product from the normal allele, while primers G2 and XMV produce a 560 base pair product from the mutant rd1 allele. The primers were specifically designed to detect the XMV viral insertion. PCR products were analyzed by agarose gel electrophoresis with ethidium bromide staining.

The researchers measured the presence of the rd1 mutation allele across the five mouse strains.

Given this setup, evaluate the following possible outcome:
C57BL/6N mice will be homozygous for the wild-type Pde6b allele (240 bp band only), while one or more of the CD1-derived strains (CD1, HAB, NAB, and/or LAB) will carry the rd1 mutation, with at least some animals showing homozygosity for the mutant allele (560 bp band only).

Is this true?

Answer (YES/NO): YES